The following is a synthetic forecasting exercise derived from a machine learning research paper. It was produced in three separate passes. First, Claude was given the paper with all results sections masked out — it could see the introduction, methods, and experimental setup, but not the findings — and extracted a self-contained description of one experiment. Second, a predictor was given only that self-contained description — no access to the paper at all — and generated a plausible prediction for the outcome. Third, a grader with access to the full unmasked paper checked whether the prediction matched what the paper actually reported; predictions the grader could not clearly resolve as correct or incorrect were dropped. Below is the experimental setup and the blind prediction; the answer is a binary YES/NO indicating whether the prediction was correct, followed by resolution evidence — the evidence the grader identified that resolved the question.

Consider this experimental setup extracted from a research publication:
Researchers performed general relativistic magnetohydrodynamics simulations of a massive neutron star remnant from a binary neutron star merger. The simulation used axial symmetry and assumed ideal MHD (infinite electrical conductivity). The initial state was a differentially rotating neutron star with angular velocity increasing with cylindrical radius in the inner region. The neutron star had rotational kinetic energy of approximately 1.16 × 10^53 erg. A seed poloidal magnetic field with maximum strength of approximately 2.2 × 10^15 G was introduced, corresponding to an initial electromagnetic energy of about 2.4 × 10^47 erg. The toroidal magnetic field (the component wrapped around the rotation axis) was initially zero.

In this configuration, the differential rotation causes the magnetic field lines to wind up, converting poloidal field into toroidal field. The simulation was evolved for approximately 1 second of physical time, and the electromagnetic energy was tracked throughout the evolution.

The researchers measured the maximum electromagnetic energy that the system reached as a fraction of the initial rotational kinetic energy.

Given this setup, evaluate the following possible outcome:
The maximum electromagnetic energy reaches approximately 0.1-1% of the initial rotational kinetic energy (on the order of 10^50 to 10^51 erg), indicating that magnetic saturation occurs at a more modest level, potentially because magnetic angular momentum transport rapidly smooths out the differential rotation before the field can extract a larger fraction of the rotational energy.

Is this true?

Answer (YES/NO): NO